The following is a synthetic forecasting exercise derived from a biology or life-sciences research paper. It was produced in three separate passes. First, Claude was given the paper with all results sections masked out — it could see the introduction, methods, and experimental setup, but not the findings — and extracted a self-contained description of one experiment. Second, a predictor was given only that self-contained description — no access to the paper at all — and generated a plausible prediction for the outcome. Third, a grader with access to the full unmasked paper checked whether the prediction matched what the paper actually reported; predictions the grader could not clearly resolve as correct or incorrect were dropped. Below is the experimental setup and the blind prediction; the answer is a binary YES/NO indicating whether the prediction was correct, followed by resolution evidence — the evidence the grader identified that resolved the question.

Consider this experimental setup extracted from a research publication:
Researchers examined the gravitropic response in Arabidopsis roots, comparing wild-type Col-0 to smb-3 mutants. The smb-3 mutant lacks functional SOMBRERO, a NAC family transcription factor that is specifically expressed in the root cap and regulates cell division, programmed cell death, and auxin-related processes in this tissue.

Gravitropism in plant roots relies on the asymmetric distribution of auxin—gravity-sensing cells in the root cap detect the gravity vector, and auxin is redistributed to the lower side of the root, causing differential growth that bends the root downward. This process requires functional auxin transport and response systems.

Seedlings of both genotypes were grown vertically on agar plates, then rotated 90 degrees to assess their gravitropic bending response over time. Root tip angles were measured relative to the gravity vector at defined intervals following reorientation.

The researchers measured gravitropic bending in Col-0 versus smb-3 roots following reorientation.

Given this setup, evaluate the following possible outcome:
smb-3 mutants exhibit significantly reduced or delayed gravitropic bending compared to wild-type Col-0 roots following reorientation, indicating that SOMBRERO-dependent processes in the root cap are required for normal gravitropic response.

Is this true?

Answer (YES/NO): NO